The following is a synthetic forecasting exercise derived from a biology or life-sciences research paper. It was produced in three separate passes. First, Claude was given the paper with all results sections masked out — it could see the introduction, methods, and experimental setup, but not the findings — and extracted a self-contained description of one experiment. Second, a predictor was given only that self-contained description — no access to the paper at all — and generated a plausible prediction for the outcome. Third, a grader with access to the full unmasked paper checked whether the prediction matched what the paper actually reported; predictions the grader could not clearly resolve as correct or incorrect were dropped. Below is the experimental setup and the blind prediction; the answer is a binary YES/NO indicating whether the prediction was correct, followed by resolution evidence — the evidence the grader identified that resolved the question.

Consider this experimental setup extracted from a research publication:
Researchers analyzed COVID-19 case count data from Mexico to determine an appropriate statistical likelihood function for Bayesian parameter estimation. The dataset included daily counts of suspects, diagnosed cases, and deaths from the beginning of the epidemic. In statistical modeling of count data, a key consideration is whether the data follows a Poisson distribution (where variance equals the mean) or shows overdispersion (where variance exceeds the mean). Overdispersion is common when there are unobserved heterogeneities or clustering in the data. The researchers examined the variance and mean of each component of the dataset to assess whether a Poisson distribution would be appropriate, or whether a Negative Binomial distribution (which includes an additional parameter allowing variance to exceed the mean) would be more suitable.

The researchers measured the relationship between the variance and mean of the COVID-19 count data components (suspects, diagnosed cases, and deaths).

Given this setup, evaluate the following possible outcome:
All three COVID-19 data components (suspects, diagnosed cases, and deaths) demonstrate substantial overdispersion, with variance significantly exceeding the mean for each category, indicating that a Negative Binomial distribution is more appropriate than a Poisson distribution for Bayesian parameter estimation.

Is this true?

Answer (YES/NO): YES